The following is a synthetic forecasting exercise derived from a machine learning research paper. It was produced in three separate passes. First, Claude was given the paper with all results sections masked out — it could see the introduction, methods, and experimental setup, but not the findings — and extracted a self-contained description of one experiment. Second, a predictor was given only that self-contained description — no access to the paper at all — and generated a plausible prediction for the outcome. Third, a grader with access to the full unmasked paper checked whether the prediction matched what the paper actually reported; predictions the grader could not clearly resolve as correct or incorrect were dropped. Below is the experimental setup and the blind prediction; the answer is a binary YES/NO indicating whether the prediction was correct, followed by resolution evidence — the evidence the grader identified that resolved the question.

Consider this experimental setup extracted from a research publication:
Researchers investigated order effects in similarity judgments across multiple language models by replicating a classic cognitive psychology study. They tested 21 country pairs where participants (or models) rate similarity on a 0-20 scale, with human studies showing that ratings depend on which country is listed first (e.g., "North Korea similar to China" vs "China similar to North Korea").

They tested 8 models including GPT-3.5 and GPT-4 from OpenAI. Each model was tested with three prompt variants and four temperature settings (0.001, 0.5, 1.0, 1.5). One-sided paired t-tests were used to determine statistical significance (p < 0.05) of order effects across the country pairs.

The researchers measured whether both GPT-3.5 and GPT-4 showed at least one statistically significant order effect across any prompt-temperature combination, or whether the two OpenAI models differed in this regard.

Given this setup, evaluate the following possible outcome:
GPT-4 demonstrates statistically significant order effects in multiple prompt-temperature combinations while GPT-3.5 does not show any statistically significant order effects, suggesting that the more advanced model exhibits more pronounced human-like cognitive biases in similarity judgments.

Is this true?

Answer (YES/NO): NO